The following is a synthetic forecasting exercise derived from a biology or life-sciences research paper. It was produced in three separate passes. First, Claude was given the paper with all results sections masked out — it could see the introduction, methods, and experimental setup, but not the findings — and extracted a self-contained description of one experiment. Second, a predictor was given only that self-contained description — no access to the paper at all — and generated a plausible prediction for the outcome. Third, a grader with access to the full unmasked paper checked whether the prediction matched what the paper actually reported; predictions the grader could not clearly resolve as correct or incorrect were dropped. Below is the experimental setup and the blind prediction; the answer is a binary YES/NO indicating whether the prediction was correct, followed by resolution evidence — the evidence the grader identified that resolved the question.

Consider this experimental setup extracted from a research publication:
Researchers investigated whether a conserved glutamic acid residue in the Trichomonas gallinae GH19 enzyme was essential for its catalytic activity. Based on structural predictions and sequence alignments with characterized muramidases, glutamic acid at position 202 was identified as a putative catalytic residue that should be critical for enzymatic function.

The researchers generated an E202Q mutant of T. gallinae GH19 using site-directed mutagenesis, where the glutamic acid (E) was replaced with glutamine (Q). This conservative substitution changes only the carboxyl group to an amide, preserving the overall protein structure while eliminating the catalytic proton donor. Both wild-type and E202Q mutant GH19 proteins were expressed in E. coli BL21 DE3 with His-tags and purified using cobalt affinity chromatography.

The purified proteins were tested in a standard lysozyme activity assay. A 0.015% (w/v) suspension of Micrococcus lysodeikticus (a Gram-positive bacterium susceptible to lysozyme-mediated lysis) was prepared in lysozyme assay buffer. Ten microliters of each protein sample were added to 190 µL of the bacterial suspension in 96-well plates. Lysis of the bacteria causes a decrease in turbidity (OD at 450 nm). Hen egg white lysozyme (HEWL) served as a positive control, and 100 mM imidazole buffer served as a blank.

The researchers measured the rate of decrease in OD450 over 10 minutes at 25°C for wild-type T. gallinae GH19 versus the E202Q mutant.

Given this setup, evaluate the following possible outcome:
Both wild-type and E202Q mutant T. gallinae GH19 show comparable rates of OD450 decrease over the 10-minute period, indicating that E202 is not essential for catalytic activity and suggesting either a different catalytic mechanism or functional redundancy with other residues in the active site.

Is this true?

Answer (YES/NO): NO